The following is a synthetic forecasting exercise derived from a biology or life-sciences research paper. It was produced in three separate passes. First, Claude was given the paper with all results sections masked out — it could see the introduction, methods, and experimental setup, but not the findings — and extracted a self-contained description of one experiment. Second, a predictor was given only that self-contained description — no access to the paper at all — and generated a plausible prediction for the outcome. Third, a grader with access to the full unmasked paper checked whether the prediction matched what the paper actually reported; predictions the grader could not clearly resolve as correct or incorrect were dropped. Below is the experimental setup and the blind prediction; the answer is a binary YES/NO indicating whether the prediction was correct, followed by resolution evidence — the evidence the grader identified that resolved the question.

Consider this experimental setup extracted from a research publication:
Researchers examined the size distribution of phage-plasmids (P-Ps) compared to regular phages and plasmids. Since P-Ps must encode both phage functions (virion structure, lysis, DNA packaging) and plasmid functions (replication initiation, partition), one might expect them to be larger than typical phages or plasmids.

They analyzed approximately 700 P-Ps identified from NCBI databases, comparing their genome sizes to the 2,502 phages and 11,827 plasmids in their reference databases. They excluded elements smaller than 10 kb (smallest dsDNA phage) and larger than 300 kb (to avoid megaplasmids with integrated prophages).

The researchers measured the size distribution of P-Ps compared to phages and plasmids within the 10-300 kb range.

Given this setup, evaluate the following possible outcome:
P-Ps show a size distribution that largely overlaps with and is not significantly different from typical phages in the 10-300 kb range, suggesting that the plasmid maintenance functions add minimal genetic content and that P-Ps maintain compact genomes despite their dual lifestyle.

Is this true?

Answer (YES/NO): NO